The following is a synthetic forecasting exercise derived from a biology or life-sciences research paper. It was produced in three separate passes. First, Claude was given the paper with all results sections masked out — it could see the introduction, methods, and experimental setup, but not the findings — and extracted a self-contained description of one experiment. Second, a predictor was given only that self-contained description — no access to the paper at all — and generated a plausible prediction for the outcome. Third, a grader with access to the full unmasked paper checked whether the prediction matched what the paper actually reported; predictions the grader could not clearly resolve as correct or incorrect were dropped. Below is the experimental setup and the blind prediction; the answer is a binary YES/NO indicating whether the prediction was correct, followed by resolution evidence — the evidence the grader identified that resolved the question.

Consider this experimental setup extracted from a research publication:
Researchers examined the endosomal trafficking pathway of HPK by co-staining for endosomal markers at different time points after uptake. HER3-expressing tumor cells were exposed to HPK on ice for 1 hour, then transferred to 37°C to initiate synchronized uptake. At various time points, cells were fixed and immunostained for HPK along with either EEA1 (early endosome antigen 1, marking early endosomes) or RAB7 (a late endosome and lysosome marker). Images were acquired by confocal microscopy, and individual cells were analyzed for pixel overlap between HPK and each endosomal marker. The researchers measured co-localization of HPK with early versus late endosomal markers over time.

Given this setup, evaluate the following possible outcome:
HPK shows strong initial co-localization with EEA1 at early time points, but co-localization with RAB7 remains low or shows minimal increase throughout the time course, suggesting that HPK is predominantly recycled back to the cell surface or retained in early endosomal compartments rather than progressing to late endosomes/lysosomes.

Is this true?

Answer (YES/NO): NO